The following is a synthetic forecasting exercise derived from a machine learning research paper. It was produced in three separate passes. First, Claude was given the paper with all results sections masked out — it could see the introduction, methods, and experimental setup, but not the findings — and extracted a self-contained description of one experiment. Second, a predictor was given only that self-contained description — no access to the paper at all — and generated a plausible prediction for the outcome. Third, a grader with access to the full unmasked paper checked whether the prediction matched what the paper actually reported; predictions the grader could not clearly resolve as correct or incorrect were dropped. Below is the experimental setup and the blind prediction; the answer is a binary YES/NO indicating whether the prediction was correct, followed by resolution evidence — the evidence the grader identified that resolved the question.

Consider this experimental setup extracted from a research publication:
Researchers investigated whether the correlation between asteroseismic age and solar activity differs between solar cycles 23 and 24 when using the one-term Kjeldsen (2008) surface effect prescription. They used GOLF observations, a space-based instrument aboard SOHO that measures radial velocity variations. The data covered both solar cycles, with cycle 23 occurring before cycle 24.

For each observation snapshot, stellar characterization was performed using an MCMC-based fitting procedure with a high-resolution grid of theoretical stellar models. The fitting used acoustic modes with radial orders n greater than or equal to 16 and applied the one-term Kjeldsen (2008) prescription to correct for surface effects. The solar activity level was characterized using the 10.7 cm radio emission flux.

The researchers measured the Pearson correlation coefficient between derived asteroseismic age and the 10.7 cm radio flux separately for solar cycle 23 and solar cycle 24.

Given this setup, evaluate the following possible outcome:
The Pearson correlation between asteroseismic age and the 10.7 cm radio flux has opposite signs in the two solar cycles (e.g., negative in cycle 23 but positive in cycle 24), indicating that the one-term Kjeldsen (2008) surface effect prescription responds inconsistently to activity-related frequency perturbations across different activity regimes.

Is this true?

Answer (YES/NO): NO